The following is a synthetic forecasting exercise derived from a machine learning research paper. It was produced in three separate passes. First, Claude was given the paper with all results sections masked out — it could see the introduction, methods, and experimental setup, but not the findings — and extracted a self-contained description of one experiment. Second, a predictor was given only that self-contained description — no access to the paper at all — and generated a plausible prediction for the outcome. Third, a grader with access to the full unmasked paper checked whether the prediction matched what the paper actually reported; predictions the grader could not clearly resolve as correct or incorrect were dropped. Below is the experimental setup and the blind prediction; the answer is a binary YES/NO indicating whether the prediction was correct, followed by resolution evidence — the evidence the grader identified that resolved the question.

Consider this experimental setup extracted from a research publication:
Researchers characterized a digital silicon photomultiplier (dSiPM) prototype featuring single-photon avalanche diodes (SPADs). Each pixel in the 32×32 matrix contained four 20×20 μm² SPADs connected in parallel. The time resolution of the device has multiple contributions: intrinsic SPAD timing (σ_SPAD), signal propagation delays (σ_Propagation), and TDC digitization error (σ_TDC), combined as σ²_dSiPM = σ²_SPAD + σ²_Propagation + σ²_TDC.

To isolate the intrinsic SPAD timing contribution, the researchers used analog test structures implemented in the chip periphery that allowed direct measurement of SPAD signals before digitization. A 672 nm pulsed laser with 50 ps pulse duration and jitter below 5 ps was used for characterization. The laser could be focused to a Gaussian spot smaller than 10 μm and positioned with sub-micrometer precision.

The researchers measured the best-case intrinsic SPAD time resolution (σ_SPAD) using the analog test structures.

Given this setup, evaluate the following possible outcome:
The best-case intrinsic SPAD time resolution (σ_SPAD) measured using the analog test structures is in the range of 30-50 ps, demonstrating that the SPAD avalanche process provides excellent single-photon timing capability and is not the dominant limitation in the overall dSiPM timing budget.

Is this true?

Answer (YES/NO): NO